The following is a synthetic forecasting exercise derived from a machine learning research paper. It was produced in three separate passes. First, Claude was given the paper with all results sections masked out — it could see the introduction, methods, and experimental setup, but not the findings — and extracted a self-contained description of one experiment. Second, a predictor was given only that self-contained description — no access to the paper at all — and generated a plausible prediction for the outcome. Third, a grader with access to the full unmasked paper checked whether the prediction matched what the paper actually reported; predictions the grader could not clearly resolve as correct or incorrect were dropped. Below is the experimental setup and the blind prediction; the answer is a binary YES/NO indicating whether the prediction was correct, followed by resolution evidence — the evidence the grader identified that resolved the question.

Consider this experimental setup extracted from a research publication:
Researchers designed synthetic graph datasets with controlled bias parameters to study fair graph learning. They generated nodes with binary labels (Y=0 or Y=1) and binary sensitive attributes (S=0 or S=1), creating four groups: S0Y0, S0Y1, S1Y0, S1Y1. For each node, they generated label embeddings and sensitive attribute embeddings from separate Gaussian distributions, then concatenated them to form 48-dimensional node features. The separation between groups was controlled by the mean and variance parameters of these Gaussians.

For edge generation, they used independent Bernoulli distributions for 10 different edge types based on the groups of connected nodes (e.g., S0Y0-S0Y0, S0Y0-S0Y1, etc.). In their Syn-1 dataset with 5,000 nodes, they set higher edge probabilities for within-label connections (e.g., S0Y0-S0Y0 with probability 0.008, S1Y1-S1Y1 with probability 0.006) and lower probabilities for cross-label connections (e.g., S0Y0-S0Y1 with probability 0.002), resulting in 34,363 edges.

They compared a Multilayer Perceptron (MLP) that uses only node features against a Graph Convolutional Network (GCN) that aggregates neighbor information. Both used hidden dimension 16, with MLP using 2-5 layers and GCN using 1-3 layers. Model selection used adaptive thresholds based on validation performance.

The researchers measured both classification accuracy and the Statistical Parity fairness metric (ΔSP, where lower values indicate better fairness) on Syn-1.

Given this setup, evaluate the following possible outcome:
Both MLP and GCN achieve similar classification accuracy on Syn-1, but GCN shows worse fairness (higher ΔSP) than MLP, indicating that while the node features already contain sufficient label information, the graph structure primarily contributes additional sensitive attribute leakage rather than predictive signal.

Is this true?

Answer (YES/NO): NO